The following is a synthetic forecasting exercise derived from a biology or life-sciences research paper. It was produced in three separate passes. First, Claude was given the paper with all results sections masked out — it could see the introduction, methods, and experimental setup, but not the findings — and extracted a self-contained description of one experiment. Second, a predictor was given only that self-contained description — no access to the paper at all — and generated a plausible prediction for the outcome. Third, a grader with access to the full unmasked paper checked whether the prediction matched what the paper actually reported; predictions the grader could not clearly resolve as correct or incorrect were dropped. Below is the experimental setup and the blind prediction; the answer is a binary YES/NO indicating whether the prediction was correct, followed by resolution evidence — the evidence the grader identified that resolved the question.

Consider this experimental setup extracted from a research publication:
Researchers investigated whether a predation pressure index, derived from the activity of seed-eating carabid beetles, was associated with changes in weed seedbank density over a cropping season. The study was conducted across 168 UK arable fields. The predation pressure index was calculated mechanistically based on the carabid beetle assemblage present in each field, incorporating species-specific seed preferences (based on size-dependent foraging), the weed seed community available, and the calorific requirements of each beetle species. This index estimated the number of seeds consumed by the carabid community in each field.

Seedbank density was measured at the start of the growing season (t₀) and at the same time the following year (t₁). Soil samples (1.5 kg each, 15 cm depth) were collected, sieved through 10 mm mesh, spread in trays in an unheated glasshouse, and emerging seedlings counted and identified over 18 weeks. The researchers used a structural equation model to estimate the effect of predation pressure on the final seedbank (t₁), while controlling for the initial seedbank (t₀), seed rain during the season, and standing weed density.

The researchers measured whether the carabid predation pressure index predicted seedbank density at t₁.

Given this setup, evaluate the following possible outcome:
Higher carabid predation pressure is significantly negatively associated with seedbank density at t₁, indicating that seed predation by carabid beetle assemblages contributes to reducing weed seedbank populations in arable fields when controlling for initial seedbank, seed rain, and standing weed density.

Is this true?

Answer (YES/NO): YES